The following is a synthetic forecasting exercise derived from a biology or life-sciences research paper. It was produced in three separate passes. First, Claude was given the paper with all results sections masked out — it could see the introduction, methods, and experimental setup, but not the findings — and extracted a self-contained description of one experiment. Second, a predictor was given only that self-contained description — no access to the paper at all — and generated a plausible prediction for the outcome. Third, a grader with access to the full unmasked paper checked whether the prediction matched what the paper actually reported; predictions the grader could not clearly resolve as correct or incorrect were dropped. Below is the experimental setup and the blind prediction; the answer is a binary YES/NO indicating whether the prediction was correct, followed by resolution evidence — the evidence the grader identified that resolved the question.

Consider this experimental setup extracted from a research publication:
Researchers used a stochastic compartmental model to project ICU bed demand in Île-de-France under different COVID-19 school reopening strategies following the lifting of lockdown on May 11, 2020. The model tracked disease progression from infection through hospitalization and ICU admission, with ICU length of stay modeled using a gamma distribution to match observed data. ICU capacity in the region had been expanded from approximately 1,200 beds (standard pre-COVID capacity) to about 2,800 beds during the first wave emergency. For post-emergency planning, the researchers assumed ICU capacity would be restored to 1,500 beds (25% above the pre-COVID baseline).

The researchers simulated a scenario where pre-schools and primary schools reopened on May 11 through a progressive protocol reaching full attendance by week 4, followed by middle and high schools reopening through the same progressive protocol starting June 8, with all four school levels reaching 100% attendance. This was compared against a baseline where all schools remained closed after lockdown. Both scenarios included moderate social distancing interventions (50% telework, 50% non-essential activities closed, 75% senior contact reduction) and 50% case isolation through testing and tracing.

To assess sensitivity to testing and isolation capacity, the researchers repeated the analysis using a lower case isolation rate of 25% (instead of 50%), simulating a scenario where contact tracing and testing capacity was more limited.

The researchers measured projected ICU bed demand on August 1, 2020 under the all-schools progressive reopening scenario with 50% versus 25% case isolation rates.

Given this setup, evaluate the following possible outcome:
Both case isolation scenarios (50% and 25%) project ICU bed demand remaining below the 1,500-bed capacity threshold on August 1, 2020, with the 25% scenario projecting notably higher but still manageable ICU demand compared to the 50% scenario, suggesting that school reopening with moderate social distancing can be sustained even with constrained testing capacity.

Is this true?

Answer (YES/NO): NO